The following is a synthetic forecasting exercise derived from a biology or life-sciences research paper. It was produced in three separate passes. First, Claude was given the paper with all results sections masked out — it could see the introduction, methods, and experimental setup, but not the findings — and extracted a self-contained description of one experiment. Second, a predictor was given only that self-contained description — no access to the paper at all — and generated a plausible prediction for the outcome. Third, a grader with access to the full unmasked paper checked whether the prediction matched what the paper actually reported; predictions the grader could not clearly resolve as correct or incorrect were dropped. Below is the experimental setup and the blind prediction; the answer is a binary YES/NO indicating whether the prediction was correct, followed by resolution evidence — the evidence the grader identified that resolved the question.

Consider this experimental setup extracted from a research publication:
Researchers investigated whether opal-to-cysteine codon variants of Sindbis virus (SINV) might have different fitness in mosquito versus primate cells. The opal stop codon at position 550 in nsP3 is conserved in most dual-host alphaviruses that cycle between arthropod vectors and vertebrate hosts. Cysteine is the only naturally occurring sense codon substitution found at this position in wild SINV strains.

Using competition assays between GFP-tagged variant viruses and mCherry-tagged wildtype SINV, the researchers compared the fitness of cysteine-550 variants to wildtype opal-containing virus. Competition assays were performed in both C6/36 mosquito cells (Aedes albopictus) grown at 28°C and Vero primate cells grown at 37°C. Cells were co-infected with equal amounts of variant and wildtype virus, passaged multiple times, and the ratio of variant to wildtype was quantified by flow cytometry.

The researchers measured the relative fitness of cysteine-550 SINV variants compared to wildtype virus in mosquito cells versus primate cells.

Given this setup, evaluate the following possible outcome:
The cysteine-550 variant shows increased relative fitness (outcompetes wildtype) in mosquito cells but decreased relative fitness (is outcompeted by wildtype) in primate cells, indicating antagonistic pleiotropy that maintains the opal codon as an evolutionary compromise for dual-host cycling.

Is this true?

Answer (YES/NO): NO